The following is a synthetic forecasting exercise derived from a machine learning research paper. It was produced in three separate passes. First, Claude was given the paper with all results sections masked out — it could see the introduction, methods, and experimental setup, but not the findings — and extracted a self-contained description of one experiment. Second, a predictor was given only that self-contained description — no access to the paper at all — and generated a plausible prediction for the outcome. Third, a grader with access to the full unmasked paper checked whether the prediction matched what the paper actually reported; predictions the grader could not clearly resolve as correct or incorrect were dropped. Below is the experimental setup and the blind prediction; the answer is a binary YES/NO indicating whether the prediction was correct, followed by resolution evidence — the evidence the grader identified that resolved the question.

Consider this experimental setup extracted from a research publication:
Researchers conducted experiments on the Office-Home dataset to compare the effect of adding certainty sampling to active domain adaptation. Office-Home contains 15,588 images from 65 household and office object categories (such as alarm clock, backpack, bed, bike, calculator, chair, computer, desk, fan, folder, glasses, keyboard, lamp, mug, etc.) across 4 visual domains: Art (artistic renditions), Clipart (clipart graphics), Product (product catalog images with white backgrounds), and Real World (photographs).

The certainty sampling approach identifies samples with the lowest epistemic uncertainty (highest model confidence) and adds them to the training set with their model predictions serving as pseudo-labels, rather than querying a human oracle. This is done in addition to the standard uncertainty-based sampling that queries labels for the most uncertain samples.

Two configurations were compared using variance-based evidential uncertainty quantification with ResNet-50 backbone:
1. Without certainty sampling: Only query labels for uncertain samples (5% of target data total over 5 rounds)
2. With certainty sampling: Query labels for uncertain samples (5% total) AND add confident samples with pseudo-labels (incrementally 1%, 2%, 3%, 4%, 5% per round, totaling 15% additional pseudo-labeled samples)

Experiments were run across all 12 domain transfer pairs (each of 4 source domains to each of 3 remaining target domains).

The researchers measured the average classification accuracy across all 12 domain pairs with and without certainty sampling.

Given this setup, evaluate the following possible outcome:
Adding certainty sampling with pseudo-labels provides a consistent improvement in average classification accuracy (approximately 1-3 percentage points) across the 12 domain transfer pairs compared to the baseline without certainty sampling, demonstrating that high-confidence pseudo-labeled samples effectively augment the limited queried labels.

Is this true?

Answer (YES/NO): NO